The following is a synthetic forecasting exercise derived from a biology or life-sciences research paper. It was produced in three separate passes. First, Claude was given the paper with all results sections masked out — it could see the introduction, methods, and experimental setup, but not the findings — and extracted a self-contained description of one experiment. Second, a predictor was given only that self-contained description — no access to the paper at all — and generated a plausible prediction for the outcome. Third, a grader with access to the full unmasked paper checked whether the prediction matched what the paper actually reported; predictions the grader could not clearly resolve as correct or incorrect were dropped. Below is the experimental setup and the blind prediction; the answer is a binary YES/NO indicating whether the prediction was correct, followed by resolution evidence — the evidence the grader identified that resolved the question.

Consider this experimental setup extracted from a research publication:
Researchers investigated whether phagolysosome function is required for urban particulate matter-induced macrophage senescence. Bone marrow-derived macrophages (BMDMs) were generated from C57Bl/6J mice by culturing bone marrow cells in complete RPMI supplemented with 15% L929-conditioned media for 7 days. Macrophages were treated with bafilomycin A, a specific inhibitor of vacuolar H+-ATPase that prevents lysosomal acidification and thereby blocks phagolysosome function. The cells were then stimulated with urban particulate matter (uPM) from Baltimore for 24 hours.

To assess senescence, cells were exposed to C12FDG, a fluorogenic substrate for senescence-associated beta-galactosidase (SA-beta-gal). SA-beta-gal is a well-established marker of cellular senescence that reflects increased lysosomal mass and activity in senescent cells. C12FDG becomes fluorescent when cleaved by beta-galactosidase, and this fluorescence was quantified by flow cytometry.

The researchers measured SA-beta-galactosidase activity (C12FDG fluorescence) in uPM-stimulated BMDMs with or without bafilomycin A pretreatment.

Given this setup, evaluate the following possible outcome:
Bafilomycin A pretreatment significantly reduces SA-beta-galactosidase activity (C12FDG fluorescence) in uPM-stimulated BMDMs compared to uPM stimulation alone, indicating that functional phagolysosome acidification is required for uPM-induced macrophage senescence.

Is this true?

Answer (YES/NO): YES